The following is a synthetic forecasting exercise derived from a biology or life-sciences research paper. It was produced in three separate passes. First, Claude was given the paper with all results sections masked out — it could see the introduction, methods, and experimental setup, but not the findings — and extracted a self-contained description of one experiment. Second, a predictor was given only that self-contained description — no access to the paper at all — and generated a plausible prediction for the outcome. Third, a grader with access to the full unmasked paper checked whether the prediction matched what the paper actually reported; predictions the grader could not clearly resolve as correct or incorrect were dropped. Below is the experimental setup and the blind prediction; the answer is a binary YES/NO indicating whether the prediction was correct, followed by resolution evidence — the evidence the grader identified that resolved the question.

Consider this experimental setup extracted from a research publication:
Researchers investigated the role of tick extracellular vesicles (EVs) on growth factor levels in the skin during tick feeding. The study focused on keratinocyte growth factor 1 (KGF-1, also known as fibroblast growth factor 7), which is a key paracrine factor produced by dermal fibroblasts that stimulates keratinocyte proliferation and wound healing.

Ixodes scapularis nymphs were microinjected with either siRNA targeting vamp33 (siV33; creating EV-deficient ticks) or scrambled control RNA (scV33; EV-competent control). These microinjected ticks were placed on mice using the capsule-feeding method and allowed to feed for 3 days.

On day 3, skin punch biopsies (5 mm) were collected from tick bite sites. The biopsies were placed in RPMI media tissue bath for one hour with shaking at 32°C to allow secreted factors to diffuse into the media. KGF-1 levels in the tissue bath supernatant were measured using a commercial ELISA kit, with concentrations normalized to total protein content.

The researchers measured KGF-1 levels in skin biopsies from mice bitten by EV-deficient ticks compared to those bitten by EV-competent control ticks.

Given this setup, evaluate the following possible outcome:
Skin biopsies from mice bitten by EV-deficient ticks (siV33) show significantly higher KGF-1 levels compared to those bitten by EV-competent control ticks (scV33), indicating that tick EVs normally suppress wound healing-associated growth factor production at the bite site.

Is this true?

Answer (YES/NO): YES